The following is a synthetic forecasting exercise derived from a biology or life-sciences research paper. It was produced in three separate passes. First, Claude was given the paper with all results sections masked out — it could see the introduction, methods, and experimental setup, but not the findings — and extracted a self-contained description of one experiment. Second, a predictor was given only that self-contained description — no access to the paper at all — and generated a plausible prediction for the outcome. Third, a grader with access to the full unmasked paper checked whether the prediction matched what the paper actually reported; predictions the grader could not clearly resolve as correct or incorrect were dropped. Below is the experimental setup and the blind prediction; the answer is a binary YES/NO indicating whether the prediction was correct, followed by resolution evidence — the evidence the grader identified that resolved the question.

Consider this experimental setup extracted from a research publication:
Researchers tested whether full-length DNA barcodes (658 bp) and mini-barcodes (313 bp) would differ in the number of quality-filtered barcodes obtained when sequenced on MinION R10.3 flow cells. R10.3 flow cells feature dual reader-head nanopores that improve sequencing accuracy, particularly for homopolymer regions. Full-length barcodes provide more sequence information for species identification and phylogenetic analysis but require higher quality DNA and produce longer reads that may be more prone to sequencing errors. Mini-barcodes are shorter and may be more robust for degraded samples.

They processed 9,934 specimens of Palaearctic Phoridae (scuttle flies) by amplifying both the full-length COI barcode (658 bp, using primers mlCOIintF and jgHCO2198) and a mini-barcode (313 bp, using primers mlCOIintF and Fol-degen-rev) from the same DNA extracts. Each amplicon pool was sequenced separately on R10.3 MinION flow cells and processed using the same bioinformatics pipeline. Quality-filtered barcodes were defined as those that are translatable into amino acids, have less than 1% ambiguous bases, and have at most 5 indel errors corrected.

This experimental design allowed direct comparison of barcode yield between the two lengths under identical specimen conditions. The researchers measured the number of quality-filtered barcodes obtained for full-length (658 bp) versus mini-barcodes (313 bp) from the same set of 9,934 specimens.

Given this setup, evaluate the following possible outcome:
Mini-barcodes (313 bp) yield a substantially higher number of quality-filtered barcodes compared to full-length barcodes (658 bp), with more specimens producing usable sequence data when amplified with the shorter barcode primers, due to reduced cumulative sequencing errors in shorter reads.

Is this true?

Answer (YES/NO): NO